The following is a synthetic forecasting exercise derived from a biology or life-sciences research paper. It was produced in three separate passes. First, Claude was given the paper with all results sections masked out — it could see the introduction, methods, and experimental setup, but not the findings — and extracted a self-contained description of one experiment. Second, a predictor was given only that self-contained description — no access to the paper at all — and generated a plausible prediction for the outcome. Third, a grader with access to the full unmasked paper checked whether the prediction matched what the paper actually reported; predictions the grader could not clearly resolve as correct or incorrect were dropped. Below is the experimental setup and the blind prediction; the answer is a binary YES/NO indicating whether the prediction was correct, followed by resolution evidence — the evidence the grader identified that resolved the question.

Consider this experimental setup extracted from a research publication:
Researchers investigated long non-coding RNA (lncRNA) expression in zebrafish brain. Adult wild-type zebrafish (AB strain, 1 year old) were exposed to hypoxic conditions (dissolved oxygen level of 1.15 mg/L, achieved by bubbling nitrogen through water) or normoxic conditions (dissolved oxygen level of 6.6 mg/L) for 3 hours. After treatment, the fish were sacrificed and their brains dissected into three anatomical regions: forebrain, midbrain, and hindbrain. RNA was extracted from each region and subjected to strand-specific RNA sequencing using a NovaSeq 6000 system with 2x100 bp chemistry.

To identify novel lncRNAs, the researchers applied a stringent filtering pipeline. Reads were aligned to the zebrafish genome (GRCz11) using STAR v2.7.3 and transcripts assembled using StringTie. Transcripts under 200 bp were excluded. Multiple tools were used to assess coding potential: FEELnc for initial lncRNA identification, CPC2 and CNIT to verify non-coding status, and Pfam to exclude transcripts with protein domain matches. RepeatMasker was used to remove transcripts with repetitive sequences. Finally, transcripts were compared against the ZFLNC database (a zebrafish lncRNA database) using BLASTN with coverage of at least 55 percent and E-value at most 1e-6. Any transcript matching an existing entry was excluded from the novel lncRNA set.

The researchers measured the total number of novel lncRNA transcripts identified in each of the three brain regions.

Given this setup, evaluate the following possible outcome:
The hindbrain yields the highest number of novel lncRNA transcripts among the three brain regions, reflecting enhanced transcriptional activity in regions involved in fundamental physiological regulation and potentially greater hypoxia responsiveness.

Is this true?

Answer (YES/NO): NO